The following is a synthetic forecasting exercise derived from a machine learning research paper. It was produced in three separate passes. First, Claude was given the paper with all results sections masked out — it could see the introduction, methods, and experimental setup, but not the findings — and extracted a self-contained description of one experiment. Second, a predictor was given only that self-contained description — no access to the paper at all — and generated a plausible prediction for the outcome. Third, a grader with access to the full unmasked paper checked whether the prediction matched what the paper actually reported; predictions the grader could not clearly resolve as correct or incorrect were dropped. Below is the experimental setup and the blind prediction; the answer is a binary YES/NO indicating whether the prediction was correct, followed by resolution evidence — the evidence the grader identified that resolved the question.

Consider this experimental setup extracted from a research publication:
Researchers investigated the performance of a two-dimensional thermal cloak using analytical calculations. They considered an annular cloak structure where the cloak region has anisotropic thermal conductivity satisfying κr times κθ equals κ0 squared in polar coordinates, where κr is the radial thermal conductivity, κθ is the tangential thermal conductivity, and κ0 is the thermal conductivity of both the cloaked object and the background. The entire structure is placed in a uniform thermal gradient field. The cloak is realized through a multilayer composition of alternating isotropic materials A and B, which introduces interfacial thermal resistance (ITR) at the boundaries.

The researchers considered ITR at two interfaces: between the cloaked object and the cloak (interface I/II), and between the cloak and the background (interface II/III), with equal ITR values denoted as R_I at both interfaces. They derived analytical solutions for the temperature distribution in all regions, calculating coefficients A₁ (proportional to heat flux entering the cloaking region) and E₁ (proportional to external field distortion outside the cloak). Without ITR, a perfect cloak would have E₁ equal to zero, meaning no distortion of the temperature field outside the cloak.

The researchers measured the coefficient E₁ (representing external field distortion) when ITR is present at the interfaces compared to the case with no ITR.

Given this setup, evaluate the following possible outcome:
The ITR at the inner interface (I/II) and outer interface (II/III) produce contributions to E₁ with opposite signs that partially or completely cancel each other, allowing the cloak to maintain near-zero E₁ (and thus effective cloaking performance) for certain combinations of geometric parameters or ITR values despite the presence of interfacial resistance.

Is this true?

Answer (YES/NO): NO